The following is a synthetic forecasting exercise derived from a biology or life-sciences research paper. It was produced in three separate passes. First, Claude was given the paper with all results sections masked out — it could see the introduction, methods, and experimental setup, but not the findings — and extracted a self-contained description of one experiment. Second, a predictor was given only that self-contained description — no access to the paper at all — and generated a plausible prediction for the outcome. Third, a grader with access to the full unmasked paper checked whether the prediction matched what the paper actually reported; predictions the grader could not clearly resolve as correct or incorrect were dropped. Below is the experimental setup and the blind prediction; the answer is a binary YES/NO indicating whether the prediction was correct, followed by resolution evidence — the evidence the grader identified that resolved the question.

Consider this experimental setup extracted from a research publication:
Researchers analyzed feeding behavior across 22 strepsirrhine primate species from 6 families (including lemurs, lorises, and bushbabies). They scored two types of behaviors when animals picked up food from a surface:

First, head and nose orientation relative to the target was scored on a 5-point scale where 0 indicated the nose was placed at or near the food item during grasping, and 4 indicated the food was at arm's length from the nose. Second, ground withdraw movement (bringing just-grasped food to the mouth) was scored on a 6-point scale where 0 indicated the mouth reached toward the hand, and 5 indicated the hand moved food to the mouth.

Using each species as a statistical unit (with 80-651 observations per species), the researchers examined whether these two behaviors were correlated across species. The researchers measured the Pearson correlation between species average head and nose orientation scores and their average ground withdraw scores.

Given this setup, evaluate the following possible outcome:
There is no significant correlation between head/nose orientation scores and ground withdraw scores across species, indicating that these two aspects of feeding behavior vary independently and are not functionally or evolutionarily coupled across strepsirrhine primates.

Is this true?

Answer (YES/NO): NO